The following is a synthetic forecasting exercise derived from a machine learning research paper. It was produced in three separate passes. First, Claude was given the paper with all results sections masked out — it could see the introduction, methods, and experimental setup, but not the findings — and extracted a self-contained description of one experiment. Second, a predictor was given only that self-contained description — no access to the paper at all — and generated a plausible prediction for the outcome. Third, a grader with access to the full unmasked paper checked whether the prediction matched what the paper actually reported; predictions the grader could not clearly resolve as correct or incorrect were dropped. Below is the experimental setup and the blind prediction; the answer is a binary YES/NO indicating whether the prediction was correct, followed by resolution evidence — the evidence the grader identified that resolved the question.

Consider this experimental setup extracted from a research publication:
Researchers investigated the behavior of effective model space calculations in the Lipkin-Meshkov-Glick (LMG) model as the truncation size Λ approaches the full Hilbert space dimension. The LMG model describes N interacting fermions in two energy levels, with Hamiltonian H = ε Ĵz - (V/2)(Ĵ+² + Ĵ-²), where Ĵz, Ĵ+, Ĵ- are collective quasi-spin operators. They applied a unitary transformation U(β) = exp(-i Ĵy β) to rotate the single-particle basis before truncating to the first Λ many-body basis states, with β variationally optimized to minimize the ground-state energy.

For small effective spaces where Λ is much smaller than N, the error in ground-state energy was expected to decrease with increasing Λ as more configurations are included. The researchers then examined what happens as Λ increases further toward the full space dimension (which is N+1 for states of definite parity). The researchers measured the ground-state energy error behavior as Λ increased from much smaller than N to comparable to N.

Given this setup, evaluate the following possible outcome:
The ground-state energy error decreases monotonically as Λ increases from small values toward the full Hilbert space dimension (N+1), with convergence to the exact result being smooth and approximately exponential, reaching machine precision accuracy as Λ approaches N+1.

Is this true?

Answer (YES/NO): NO